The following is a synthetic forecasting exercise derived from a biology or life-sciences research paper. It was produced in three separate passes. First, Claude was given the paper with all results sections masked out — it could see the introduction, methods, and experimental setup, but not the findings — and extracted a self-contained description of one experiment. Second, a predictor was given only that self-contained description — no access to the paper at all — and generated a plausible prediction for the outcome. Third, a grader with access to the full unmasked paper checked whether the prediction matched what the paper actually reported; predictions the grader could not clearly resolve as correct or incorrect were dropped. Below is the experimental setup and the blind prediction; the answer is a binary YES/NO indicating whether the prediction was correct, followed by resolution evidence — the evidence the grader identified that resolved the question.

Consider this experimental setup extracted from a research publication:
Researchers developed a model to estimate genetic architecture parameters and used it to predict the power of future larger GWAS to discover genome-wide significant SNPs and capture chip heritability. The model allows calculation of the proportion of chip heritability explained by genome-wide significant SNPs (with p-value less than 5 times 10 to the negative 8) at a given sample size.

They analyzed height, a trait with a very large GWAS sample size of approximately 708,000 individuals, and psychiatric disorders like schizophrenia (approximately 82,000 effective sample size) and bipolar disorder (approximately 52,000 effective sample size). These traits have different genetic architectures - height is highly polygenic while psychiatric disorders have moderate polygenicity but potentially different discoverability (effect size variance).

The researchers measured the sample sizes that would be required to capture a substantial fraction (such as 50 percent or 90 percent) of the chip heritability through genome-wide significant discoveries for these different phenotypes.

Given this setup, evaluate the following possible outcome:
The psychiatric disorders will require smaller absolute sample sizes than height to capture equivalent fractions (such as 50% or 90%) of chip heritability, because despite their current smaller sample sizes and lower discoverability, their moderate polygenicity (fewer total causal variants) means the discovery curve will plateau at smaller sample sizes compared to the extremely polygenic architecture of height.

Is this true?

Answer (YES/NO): NO